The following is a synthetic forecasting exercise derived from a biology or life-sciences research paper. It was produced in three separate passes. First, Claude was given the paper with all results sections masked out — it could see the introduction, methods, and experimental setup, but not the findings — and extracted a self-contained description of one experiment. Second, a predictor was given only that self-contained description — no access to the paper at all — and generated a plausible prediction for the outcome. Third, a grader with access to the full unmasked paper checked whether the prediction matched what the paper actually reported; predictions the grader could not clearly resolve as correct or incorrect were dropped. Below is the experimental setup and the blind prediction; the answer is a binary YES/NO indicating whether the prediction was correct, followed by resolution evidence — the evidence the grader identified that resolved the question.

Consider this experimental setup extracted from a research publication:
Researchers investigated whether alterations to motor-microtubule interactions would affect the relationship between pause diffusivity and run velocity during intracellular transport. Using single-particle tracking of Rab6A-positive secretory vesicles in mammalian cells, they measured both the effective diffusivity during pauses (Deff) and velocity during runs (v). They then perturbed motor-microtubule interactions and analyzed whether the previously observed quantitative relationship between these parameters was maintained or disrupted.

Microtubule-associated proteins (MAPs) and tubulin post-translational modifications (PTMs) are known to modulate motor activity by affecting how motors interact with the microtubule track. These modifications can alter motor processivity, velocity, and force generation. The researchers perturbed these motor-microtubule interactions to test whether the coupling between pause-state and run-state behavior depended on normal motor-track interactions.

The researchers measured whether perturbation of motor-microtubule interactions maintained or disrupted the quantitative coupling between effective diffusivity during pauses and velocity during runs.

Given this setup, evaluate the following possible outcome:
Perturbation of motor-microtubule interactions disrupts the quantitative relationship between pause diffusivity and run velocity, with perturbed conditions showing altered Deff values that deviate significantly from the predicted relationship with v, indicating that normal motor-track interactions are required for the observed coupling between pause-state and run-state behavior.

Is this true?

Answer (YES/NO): NO